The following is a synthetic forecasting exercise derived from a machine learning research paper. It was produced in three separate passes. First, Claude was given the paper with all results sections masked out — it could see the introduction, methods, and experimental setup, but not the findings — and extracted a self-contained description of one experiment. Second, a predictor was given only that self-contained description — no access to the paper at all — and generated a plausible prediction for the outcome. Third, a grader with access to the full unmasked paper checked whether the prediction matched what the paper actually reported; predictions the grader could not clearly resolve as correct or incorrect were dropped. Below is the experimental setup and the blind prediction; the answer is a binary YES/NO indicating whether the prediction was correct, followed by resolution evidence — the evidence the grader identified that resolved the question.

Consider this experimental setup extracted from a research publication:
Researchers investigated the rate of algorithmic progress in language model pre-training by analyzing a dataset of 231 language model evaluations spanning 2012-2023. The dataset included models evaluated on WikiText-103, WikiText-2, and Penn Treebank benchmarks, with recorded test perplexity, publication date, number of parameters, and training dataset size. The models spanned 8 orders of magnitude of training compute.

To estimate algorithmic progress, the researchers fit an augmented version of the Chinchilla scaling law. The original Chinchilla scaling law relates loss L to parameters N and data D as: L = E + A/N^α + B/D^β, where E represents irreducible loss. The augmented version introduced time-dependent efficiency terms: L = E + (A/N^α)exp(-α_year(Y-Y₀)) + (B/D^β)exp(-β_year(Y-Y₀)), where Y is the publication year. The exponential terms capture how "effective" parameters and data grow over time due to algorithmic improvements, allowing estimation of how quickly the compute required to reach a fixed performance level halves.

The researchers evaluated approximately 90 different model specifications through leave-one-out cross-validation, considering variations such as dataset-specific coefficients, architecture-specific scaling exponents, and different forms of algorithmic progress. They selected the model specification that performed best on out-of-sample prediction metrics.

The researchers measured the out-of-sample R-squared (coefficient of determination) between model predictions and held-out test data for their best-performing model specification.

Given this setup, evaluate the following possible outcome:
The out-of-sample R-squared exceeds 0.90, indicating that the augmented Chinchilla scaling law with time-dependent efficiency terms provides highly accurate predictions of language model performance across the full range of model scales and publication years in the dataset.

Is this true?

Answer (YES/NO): YES